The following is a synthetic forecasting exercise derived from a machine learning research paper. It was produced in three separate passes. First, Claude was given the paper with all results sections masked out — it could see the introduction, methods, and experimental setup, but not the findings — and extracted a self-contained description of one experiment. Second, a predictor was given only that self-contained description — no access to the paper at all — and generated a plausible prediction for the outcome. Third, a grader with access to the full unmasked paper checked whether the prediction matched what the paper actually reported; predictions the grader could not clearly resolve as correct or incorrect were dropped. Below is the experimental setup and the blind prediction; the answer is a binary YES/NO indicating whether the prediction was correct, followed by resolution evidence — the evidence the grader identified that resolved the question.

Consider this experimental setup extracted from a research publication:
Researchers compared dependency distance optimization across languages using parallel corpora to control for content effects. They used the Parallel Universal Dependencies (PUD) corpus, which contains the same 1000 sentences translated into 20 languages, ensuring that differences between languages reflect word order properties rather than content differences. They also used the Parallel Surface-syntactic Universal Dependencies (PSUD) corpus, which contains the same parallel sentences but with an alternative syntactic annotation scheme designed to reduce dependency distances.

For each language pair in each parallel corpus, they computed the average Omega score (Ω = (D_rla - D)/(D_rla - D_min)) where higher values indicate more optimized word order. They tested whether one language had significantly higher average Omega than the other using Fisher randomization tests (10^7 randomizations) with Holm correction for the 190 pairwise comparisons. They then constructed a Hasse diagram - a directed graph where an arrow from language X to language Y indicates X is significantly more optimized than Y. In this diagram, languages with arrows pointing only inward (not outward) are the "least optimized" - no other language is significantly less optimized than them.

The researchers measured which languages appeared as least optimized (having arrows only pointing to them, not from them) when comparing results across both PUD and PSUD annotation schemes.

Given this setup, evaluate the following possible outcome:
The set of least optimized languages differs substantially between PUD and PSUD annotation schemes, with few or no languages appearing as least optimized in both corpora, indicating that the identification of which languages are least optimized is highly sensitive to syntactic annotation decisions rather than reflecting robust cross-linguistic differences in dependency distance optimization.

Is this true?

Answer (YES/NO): NO